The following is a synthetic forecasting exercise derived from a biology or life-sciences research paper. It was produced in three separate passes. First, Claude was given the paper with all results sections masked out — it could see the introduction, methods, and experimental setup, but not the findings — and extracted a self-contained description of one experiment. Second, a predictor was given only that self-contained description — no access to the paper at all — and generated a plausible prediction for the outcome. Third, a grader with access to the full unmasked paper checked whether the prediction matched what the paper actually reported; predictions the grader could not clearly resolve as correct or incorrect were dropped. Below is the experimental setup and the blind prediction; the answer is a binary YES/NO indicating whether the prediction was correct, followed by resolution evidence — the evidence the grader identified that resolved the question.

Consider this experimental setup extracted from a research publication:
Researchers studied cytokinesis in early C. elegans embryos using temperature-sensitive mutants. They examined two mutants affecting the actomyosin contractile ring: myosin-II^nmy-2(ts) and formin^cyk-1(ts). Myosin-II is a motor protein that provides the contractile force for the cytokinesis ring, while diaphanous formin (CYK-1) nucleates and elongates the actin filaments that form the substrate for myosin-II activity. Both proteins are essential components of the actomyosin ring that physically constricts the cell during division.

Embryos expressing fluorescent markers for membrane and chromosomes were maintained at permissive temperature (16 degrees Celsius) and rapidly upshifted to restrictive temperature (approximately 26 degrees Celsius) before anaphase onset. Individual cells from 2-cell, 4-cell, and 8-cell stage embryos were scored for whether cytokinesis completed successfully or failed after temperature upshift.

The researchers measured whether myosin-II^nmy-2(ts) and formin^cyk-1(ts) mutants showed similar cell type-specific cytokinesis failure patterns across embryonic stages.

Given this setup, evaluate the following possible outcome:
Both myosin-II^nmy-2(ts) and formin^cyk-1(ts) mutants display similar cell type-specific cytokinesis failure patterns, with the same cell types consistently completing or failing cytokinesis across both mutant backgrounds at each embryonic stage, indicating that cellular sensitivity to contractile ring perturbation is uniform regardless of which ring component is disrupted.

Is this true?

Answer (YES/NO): NO